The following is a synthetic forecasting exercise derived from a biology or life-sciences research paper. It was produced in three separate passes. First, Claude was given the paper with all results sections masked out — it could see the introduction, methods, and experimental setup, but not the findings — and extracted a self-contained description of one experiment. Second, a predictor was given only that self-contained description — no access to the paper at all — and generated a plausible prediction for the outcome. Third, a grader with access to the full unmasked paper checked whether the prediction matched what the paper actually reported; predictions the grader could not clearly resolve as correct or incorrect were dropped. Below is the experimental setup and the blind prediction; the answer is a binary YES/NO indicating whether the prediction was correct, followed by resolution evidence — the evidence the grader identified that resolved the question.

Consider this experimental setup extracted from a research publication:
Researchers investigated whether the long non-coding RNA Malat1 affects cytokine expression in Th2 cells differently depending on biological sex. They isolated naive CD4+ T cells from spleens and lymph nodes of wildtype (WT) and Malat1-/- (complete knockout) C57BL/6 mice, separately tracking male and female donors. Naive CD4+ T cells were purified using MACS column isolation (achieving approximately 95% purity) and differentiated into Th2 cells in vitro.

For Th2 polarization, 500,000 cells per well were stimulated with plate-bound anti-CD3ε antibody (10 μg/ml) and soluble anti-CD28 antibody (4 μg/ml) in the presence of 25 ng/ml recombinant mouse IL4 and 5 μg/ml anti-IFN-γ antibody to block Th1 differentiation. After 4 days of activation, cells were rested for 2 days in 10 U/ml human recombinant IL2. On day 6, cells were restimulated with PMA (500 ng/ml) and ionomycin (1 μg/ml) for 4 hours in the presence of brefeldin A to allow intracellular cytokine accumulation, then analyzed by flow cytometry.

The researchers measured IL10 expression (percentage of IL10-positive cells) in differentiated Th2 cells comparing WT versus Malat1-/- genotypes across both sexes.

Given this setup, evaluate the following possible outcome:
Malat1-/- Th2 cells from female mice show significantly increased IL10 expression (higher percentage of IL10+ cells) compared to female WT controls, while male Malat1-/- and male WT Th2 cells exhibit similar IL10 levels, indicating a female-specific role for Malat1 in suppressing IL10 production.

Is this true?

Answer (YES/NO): NO